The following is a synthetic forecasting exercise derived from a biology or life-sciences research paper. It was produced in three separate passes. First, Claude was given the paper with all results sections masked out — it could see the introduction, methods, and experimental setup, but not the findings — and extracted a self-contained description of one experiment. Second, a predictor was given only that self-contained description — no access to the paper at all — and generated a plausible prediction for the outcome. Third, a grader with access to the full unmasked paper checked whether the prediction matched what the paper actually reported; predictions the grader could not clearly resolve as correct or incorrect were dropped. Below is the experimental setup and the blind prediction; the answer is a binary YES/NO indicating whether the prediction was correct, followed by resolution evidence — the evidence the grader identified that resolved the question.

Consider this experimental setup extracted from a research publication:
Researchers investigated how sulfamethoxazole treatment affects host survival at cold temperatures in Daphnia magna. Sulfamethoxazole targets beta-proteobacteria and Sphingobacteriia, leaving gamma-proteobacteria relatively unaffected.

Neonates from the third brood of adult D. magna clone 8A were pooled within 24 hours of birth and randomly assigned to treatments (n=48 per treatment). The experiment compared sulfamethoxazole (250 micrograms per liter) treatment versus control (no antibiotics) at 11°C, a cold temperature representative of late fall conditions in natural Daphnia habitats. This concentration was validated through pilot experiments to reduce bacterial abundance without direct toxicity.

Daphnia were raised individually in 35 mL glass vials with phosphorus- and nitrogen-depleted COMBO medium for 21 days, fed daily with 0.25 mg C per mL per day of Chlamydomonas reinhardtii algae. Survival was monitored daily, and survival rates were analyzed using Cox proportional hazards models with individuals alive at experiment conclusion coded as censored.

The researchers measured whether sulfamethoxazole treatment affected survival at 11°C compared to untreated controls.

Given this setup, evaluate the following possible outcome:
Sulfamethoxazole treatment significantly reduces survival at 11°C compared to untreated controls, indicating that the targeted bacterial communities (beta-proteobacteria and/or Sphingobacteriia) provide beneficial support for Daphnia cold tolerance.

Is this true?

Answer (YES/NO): NO